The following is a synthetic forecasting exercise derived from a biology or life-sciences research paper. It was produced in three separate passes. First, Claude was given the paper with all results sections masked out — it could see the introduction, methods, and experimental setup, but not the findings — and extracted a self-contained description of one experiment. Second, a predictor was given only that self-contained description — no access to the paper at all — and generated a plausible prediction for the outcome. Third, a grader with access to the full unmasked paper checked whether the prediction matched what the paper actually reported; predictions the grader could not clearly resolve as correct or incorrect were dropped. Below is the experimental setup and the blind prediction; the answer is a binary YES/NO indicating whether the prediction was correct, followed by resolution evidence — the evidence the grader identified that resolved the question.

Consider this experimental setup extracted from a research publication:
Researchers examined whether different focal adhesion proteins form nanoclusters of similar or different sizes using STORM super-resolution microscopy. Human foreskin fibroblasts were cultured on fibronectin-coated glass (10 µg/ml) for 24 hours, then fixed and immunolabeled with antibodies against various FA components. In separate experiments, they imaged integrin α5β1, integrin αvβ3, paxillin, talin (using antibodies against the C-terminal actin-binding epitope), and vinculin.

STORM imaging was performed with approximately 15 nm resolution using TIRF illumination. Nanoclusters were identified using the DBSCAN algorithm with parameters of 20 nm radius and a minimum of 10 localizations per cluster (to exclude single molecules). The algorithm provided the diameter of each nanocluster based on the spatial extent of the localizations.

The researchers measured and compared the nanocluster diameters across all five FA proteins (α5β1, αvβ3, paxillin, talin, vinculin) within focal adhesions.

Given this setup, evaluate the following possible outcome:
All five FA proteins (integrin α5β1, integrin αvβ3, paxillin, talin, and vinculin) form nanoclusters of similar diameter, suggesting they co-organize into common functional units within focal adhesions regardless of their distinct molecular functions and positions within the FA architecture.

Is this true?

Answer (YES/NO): NO